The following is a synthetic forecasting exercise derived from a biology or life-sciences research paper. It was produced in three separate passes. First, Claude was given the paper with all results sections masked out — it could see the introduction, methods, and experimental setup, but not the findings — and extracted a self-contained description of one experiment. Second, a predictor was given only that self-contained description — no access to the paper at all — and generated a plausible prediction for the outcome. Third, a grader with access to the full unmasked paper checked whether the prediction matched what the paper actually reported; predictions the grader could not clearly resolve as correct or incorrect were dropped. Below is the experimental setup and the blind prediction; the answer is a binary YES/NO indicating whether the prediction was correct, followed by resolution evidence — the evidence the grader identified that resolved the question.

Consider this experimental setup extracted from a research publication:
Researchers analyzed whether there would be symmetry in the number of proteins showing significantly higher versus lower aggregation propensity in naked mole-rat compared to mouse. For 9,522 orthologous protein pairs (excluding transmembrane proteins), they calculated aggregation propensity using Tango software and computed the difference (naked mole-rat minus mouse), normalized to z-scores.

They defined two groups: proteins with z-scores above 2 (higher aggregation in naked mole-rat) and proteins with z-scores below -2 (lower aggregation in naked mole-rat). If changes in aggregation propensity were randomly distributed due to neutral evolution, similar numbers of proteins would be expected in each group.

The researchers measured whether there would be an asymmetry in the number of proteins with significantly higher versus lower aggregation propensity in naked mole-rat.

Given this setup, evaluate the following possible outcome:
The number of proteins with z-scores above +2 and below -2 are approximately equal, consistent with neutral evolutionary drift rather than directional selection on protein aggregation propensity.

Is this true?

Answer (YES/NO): YES